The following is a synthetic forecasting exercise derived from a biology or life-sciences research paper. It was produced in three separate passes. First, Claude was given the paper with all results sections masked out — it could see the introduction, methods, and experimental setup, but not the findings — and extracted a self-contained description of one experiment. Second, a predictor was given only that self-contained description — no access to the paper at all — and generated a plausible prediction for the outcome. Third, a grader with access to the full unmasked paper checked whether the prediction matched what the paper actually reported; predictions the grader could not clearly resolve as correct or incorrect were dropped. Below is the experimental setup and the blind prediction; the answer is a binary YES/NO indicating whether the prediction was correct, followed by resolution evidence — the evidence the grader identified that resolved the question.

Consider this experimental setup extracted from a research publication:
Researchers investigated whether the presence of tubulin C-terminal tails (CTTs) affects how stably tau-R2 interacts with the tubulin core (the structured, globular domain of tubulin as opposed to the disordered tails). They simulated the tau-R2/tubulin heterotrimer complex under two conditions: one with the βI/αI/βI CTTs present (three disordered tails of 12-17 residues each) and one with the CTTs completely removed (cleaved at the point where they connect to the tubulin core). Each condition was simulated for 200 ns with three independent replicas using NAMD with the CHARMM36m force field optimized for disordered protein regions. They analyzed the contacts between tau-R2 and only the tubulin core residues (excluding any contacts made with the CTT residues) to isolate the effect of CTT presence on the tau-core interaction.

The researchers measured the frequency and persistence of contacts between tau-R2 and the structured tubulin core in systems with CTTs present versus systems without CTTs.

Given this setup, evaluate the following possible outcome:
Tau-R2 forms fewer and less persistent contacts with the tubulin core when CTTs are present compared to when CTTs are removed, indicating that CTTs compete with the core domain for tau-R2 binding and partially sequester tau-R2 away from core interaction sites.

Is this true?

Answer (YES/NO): NO